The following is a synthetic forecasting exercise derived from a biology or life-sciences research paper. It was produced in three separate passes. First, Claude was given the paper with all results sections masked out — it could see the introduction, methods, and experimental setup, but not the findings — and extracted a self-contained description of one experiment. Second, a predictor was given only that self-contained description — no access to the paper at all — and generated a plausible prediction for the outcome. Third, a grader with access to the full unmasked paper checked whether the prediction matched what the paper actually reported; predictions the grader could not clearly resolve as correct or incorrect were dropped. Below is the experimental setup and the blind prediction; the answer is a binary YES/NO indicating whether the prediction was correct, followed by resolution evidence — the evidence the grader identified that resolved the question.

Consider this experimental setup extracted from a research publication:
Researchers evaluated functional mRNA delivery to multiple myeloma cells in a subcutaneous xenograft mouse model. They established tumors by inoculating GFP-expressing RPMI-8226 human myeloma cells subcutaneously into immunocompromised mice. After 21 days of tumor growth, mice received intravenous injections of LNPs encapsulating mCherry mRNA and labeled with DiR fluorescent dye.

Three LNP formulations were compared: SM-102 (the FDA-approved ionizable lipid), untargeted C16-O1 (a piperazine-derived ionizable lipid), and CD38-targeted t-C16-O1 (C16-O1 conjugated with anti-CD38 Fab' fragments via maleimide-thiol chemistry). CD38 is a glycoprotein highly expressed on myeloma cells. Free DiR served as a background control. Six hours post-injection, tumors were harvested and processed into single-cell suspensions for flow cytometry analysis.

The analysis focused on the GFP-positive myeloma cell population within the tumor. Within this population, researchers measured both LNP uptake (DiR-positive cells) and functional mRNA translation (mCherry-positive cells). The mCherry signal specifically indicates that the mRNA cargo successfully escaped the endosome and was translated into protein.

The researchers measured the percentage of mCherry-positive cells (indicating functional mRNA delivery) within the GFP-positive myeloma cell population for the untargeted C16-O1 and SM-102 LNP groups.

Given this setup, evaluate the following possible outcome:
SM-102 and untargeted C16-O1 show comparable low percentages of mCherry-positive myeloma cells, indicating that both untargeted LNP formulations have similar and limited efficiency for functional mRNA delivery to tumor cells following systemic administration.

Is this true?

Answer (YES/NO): YES